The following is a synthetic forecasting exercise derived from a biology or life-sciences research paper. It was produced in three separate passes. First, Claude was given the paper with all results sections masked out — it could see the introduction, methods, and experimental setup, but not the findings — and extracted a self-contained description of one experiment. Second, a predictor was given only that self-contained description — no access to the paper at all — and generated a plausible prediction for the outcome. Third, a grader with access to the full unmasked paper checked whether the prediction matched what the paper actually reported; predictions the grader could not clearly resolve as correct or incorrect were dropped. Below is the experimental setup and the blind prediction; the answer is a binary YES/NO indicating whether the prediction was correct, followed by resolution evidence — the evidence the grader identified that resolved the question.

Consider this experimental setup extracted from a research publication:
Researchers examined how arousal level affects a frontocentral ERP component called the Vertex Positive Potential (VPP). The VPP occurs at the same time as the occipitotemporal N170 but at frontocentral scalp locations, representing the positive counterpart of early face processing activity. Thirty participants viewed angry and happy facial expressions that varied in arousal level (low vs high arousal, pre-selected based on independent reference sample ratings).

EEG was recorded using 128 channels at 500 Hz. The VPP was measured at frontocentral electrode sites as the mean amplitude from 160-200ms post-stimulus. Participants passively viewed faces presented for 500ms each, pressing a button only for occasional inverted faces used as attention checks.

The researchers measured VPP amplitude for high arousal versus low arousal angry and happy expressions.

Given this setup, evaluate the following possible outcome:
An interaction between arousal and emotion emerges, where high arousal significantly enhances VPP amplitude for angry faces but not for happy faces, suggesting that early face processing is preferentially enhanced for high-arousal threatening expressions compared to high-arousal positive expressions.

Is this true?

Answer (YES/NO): NO